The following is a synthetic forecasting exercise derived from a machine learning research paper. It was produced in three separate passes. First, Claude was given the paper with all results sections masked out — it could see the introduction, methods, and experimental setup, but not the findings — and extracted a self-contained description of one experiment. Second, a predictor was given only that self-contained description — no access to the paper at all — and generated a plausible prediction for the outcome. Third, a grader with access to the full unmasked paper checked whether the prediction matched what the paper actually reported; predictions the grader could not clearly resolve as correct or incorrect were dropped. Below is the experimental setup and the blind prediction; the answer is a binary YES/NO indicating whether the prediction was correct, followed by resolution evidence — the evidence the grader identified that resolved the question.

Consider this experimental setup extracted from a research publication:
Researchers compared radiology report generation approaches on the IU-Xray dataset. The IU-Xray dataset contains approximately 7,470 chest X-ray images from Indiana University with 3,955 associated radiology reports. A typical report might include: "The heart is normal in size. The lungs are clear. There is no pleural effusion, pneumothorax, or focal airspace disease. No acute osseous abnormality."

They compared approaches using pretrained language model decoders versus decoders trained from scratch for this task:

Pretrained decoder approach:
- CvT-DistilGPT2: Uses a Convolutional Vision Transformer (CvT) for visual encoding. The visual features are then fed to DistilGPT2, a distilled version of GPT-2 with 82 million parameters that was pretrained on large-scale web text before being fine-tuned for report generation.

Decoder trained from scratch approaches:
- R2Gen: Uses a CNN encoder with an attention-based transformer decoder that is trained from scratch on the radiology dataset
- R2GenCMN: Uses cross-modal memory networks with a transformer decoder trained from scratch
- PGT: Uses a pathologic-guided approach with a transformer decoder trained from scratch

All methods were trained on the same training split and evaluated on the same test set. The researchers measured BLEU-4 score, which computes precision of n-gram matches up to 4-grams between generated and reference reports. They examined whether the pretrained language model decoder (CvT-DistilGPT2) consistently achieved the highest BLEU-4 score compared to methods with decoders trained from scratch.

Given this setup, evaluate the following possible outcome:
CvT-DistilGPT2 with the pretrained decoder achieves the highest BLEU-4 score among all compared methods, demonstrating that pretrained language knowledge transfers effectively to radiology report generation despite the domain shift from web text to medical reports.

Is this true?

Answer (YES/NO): NO